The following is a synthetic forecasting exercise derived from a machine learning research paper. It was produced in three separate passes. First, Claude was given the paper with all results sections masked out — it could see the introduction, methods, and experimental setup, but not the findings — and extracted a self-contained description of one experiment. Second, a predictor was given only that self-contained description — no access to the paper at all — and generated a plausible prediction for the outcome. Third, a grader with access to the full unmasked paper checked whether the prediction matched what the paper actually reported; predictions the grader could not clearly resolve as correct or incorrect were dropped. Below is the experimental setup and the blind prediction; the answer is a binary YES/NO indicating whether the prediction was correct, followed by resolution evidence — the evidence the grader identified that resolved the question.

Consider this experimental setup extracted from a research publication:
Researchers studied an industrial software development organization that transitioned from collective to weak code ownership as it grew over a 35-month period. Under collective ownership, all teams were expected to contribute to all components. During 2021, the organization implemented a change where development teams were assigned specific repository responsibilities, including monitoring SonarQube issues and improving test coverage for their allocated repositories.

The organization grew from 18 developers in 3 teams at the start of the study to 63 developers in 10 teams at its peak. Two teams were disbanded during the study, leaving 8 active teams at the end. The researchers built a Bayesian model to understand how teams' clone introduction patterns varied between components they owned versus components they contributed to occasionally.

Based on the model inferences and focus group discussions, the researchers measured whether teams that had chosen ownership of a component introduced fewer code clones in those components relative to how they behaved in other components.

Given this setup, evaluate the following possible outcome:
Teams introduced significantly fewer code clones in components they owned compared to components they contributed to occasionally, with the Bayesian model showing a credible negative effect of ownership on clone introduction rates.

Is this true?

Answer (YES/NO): YES